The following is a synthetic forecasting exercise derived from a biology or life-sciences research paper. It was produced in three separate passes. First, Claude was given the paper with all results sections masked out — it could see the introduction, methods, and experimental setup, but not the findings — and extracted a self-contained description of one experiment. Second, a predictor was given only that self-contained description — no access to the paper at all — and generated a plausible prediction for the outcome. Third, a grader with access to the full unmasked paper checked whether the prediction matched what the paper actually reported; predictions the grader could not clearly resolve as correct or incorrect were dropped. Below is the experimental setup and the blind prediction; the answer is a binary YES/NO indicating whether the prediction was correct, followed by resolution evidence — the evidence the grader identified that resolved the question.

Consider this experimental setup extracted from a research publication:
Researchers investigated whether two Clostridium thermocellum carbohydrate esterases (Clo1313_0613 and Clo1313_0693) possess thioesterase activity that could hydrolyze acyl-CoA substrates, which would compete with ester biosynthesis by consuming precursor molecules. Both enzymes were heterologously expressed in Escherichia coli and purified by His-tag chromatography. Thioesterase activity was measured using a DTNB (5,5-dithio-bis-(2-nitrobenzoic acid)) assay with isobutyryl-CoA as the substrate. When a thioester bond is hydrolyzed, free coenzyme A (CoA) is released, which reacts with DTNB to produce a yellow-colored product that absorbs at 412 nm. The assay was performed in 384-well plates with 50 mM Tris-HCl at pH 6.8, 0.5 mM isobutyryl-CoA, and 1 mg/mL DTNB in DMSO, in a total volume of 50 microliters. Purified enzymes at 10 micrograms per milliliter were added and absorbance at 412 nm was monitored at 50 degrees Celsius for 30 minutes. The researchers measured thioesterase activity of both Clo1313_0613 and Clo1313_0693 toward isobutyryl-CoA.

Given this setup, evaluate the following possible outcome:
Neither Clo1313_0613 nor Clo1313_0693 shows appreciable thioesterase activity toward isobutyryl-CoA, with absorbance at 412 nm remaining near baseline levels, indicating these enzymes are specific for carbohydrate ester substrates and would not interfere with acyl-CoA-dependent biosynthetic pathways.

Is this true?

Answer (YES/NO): NO